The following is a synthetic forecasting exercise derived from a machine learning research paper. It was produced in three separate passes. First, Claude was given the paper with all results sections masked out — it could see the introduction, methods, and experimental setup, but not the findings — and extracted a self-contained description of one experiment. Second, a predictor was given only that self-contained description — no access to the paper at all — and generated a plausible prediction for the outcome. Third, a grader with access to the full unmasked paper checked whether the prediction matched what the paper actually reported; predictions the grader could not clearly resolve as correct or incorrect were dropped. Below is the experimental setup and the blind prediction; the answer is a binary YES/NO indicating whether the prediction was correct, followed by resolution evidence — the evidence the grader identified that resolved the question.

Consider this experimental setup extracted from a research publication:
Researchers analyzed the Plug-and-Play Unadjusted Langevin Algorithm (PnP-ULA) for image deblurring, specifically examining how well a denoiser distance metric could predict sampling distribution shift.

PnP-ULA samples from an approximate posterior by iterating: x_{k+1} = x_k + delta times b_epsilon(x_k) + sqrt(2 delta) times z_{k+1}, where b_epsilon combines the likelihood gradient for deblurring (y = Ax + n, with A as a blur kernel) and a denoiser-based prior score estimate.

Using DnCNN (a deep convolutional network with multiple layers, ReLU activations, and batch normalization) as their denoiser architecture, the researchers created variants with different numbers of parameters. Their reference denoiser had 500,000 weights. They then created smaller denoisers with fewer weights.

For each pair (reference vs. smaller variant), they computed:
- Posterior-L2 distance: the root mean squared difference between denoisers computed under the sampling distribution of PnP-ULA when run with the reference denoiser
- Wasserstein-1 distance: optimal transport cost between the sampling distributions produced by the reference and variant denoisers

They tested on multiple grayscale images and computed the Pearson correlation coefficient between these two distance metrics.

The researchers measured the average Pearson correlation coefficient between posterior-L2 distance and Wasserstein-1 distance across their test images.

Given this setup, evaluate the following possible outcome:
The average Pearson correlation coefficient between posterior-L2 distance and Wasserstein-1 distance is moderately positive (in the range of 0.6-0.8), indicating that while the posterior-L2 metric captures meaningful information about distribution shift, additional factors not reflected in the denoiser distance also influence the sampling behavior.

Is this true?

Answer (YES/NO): NO